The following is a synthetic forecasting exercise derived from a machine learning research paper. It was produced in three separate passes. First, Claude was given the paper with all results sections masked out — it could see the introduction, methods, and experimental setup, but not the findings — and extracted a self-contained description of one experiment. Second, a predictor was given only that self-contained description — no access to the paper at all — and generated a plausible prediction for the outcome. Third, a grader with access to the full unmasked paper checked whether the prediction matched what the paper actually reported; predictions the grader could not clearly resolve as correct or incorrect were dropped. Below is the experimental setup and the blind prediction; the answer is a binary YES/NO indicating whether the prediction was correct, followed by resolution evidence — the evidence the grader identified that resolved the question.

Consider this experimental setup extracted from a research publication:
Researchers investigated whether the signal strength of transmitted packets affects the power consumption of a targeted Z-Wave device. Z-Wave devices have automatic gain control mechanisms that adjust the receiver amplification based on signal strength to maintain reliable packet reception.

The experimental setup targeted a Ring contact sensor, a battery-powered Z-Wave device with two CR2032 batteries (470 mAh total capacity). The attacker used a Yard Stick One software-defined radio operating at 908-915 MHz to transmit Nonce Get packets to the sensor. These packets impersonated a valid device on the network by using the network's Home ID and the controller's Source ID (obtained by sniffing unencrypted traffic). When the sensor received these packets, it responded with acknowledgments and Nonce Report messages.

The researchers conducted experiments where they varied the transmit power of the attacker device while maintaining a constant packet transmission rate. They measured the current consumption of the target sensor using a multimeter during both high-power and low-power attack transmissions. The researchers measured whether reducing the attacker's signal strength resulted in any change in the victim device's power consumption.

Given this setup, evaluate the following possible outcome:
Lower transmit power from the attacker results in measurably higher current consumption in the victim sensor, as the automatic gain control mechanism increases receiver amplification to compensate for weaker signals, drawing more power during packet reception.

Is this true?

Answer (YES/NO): YES